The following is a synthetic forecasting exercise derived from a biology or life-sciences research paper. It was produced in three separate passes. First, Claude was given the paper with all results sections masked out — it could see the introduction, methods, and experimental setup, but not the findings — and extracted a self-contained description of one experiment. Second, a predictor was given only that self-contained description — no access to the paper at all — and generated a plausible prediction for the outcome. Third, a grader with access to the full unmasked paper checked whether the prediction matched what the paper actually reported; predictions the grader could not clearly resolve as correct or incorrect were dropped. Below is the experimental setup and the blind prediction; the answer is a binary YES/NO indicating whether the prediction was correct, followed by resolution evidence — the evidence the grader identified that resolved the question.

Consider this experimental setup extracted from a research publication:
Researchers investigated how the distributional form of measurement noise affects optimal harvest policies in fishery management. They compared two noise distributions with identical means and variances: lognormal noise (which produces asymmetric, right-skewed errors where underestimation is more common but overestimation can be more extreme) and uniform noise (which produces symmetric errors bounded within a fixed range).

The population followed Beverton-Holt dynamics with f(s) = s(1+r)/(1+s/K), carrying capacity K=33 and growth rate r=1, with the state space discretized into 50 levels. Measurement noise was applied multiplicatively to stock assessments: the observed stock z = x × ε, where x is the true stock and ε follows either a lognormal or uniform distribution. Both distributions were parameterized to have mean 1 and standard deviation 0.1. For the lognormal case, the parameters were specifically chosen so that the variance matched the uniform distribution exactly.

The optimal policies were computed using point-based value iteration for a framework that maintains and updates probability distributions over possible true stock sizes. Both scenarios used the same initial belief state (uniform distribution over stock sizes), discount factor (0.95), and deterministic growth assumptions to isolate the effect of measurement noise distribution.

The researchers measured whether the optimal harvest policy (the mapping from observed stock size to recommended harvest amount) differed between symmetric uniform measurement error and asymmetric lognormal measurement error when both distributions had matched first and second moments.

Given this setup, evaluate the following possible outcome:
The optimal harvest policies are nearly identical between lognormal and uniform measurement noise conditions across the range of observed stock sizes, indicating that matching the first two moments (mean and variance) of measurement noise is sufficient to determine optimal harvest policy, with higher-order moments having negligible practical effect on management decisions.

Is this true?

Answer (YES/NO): NO